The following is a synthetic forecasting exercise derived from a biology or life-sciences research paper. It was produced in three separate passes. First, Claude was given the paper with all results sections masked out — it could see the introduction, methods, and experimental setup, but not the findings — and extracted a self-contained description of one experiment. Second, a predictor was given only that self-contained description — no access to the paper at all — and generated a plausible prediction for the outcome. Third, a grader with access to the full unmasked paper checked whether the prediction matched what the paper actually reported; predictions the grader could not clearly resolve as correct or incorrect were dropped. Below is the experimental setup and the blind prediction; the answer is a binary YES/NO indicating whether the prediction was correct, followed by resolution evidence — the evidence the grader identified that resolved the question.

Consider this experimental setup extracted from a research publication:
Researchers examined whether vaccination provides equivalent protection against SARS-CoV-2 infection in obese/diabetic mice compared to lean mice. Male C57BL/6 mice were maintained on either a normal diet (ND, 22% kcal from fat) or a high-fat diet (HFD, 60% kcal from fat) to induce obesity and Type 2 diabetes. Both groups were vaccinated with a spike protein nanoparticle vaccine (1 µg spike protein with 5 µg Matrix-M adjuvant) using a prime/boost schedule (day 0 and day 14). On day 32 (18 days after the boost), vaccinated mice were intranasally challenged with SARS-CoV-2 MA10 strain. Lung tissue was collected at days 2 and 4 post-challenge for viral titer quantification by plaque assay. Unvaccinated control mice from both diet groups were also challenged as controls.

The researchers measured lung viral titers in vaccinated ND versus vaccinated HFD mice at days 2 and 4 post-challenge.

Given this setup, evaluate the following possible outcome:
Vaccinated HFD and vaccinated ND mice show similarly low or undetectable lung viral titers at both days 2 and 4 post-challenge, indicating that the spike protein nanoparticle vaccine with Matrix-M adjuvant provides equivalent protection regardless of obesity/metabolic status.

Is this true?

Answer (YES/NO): NO